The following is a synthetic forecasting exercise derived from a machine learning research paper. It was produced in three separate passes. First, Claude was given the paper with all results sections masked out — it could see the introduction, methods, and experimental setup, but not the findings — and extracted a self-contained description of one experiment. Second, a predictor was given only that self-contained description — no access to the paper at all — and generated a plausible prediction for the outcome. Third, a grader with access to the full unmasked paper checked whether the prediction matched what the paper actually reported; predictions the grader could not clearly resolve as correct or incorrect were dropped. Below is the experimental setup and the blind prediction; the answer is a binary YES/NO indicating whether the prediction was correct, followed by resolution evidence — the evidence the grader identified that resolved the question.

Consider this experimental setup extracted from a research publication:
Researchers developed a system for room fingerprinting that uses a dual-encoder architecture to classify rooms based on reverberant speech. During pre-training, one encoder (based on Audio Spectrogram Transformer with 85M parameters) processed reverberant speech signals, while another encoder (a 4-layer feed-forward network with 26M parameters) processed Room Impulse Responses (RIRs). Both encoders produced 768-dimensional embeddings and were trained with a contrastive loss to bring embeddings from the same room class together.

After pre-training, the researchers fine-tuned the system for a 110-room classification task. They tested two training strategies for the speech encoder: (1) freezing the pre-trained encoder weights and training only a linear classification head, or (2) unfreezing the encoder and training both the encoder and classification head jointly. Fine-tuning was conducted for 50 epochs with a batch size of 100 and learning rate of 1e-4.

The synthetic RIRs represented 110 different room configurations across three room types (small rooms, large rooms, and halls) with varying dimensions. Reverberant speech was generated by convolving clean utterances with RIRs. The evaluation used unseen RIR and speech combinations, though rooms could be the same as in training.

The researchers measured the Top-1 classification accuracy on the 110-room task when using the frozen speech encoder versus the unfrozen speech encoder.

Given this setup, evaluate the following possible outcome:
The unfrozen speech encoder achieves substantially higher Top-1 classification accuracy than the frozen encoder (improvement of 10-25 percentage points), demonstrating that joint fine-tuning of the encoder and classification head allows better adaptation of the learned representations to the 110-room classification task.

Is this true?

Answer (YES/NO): YES